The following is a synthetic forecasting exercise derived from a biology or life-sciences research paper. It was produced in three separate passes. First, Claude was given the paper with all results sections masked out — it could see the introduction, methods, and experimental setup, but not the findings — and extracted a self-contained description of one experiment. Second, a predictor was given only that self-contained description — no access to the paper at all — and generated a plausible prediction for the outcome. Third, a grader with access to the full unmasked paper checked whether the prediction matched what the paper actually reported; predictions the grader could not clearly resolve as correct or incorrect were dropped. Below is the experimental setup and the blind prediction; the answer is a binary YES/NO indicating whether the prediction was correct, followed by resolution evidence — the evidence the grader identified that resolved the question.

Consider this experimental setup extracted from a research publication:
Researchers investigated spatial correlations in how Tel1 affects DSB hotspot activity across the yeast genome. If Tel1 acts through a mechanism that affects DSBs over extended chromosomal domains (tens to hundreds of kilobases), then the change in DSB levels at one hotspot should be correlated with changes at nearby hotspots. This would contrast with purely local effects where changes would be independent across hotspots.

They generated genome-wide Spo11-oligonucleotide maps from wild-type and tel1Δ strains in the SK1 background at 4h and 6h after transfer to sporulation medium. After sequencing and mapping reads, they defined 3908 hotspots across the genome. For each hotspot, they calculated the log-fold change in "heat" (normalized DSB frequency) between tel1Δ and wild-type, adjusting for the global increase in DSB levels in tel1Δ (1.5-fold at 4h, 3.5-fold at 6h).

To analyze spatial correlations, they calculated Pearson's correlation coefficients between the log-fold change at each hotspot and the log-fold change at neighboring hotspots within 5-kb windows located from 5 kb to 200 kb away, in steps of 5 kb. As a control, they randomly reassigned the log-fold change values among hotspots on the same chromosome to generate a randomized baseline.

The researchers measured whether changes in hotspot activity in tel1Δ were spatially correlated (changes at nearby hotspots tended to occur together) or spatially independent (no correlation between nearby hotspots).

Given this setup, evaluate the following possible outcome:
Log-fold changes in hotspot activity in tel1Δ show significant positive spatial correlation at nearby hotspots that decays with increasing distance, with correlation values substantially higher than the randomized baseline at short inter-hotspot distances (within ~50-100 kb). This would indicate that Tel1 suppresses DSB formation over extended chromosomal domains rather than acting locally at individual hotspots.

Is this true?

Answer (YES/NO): YES